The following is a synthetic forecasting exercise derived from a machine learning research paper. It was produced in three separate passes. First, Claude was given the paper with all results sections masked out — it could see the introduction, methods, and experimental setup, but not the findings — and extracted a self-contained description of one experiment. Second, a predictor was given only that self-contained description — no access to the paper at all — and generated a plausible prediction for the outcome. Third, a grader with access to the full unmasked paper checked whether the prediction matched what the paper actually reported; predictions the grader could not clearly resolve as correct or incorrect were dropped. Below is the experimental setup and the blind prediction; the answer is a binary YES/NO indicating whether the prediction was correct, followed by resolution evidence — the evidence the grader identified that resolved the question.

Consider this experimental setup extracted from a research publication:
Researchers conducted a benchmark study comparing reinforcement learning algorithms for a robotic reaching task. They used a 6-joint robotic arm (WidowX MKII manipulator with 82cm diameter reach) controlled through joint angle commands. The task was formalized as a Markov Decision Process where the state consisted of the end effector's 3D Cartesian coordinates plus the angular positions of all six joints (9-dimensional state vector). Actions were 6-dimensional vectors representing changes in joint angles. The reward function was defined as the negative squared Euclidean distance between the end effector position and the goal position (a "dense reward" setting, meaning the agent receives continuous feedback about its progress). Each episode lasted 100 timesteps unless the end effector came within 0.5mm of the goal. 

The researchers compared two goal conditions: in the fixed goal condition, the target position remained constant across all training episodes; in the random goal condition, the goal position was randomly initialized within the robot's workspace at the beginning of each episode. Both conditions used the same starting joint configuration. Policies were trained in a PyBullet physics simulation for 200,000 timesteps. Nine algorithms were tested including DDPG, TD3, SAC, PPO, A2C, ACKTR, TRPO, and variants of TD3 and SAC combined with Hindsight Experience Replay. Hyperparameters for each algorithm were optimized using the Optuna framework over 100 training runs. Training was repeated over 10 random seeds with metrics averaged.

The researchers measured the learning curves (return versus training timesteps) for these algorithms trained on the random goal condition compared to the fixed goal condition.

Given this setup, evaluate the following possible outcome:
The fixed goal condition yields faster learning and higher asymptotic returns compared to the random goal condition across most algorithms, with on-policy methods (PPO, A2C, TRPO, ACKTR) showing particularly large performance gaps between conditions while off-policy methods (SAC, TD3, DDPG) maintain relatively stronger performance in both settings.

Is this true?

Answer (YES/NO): NO